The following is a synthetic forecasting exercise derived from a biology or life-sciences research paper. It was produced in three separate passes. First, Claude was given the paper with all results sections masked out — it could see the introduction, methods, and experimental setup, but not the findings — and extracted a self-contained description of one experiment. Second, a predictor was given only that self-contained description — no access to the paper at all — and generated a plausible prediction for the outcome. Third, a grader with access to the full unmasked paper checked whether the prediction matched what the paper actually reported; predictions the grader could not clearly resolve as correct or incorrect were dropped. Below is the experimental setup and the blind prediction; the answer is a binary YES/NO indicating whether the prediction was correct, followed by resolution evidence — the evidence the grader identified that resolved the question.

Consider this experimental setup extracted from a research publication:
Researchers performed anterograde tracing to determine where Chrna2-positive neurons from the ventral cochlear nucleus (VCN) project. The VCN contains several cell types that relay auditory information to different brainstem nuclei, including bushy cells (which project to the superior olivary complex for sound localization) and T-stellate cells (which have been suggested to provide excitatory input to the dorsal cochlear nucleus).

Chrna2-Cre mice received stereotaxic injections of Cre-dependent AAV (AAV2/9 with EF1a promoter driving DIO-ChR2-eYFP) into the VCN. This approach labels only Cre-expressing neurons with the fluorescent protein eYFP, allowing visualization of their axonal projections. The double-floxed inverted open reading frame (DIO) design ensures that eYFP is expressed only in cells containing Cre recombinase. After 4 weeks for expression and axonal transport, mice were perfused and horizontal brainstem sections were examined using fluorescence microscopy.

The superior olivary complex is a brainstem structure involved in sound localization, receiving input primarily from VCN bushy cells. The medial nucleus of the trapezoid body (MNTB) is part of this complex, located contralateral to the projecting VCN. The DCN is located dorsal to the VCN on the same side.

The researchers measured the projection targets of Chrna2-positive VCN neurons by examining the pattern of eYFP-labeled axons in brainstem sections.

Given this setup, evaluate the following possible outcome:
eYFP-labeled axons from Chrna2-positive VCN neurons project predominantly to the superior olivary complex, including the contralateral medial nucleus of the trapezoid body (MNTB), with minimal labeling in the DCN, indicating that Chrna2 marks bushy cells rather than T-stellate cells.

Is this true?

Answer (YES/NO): NO